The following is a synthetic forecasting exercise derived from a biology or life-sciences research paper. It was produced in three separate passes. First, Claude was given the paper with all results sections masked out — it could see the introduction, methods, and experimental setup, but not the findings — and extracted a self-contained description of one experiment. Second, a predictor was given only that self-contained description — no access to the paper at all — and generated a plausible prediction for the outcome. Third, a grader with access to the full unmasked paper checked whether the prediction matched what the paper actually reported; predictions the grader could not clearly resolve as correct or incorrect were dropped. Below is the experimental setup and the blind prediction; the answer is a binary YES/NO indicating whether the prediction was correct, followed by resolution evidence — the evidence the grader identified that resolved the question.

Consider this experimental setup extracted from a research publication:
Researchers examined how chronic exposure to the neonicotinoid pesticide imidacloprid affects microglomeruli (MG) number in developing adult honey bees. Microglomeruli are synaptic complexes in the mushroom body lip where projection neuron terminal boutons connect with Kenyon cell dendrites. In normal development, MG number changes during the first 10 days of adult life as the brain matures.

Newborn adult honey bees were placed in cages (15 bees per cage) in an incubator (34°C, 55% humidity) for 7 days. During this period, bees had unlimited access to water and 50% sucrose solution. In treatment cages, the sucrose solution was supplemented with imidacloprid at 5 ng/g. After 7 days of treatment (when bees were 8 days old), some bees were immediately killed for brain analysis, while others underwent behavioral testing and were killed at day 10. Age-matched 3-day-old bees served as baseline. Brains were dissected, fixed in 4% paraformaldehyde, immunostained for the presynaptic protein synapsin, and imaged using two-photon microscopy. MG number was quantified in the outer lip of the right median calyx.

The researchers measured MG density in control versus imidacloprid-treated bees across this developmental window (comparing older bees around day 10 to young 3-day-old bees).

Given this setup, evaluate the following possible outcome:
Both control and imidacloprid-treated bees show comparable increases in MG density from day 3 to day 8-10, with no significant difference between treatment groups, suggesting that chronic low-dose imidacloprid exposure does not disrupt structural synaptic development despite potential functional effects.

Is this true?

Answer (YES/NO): NO